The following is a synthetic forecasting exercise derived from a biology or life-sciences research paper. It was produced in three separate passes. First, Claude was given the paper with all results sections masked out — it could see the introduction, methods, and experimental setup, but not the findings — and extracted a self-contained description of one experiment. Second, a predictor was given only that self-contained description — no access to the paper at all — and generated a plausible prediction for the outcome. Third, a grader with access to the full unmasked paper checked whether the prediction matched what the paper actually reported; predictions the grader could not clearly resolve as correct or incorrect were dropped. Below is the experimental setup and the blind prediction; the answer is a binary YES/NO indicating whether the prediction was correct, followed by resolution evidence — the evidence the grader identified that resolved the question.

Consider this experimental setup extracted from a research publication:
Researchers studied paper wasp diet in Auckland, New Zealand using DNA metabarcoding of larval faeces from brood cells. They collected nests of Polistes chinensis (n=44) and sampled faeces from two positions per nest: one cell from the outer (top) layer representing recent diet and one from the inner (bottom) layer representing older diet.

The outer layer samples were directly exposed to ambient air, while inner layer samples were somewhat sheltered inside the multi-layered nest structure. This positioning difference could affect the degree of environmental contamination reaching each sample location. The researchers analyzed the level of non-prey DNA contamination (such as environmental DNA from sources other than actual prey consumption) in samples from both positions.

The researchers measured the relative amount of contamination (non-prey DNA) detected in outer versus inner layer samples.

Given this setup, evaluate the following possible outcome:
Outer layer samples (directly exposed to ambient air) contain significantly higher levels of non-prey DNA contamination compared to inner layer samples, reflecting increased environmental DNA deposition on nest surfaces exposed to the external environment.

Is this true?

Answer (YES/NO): YES